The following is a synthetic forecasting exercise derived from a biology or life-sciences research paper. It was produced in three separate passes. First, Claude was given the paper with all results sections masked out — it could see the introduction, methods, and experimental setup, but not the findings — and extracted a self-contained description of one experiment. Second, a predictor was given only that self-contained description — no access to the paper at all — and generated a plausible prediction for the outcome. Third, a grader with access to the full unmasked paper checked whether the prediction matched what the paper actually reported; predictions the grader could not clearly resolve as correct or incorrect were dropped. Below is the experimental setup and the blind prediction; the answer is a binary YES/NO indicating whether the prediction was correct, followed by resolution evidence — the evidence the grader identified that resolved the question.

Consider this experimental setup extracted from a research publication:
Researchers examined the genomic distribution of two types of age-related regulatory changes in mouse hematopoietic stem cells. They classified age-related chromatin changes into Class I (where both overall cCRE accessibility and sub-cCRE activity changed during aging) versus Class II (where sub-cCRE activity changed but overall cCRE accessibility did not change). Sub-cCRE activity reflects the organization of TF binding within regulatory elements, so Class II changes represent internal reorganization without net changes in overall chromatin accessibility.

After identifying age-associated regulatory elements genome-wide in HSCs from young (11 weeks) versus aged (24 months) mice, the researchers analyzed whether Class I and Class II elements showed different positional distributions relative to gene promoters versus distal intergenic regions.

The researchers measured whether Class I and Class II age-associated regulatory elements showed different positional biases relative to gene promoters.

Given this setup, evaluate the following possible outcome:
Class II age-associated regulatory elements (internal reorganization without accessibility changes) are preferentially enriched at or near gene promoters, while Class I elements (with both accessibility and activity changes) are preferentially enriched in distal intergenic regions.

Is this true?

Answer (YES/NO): YES